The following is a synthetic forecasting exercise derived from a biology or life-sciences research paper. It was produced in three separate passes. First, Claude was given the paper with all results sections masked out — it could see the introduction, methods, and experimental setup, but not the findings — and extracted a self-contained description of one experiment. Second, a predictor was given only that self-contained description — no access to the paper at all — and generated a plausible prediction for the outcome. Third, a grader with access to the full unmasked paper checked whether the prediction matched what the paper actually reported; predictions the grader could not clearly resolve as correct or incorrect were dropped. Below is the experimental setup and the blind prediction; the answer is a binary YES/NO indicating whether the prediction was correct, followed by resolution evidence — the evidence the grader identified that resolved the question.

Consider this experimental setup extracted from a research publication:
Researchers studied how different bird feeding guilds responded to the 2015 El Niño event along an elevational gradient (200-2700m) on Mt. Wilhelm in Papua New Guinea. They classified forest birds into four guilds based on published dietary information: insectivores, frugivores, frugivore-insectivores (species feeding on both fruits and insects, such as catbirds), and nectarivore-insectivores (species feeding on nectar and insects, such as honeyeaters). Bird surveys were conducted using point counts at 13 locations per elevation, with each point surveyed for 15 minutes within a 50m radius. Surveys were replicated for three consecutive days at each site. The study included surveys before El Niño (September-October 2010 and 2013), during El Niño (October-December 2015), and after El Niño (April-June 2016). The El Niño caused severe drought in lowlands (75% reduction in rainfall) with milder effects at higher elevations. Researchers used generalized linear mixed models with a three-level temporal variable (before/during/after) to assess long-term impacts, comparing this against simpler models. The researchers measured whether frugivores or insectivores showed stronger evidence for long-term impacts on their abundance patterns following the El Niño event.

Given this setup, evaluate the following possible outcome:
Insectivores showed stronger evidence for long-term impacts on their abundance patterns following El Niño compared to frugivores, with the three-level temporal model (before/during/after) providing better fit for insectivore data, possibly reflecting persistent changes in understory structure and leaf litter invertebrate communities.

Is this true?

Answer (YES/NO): NO